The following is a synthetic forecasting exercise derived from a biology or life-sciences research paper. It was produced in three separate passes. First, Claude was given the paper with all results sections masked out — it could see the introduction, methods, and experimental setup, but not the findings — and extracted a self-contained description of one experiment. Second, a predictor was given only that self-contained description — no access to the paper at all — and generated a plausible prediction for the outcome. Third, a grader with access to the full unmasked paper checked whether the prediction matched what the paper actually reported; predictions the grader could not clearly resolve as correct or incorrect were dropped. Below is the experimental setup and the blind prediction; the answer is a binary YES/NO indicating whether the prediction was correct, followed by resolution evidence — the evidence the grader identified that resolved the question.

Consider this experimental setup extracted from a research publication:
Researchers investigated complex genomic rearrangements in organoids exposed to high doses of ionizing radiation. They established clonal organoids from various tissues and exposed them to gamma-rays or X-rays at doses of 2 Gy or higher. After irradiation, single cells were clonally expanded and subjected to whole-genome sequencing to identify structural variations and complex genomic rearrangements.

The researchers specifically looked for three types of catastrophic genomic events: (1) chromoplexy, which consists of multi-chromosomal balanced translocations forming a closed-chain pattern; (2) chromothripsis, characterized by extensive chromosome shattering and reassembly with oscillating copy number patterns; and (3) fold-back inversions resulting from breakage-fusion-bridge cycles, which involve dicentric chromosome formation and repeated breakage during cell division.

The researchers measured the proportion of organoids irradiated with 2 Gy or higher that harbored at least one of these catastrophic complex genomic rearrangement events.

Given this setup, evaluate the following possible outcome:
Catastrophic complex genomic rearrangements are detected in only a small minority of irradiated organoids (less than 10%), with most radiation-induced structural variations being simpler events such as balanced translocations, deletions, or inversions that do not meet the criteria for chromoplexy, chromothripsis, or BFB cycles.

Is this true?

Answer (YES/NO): YES